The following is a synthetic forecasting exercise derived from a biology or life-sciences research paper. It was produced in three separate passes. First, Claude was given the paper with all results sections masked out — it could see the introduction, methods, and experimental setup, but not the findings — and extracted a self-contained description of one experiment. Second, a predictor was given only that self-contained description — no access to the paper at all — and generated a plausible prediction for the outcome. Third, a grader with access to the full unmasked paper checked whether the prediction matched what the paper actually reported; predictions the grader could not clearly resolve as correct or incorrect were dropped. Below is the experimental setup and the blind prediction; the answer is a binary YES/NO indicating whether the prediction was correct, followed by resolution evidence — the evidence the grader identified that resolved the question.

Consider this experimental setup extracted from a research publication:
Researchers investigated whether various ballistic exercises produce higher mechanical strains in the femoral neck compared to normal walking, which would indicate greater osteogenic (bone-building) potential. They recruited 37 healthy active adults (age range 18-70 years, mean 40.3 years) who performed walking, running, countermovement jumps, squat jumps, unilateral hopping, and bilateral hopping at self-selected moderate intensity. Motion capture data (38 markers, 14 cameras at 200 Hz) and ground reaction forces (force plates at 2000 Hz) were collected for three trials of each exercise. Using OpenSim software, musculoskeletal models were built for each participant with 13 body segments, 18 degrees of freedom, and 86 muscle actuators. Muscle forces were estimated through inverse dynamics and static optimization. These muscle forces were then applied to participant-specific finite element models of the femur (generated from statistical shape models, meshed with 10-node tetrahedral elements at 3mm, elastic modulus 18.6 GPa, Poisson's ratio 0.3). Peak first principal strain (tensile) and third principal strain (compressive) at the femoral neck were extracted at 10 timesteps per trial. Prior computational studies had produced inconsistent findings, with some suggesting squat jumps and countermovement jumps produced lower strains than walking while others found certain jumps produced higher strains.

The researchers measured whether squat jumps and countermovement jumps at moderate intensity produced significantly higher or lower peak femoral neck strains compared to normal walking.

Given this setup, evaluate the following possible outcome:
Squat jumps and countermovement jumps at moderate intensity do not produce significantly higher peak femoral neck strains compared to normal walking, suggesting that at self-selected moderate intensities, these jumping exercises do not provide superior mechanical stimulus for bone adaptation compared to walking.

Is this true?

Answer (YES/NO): YES